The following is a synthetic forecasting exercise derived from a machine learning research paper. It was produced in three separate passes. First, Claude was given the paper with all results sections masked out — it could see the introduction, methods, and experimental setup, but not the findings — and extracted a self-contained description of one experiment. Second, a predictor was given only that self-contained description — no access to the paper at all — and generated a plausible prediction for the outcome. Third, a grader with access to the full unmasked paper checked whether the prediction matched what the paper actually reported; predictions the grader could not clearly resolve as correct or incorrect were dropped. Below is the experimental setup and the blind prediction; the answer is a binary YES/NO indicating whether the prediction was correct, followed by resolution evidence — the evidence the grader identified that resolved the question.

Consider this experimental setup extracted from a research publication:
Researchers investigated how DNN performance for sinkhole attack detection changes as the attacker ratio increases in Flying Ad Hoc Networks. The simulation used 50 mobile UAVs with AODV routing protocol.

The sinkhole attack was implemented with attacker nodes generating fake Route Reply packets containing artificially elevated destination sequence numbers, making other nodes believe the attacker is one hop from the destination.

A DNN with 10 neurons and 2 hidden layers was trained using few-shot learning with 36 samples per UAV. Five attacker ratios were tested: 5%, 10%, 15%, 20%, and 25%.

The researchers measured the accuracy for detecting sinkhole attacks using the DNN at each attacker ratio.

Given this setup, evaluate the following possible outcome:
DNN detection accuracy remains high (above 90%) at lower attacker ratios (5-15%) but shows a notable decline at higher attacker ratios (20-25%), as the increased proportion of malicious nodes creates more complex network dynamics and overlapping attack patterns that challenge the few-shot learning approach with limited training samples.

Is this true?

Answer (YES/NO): NO